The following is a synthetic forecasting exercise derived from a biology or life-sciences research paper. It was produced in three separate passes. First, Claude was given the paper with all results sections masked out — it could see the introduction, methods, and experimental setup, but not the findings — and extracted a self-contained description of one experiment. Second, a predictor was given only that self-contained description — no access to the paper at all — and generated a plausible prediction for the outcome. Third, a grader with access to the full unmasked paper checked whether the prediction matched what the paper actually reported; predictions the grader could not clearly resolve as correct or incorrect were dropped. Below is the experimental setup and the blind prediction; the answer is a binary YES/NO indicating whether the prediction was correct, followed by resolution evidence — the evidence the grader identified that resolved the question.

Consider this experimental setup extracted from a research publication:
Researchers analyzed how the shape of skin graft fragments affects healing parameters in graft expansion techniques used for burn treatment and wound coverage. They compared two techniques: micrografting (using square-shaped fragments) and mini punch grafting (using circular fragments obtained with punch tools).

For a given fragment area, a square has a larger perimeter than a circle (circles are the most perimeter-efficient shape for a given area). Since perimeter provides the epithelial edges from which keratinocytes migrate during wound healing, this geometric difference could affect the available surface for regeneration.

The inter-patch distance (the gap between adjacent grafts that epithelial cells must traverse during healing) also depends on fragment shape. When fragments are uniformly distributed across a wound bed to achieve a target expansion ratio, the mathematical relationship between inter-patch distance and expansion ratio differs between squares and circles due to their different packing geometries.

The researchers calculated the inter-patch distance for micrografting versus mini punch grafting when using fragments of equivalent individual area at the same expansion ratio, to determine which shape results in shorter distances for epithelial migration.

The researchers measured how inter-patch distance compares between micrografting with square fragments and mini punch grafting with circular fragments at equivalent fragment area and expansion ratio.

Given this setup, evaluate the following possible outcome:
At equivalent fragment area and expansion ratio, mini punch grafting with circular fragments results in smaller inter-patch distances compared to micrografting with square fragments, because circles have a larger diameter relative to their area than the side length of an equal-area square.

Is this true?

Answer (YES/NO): NO